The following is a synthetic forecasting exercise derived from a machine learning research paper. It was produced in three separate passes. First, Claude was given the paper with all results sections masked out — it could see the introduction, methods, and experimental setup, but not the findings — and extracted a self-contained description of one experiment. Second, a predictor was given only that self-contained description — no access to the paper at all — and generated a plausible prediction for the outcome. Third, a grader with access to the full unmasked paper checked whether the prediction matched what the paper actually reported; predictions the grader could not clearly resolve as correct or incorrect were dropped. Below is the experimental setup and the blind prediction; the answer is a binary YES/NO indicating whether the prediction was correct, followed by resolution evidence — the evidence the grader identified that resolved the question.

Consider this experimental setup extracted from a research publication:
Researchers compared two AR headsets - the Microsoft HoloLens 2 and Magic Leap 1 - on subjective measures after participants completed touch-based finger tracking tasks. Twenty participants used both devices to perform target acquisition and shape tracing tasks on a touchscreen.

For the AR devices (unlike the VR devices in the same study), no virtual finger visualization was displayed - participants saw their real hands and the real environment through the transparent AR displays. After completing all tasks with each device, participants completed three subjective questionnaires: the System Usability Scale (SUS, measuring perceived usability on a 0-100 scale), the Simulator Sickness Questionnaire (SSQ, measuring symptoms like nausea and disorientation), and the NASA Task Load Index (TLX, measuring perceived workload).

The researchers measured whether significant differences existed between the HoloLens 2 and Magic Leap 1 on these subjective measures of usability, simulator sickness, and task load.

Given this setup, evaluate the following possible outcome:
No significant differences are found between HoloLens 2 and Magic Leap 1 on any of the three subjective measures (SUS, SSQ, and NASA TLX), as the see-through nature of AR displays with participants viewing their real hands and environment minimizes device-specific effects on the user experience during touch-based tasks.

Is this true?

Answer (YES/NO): YES